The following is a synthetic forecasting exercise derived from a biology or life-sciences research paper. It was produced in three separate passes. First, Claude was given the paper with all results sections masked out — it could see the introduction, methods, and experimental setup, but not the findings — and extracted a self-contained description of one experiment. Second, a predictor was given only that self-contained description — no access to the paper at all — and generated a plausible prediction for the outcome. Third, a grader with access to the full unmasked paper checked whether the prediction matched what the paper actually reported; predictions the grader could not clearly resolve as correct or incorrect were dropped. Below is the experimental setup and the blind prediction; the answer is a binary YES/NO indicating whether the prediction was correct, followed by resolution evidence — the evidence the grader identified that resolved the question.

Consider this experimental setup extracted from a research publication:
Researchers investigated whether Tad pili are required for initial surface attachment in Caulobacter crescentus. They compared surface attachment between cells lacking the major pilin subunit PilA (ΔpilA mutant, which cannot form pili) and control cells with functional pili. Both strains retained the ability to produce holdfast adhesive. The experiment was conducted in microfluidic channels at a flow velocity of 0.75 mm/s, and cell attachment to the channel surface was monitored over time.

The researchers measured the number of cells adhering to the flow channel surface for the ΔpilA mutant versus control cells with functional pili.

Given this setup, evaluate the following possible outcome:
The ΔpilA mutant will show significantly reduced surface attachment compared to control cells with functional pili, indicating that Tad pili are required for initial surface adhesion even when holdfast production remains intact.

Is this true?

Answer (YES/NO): YES